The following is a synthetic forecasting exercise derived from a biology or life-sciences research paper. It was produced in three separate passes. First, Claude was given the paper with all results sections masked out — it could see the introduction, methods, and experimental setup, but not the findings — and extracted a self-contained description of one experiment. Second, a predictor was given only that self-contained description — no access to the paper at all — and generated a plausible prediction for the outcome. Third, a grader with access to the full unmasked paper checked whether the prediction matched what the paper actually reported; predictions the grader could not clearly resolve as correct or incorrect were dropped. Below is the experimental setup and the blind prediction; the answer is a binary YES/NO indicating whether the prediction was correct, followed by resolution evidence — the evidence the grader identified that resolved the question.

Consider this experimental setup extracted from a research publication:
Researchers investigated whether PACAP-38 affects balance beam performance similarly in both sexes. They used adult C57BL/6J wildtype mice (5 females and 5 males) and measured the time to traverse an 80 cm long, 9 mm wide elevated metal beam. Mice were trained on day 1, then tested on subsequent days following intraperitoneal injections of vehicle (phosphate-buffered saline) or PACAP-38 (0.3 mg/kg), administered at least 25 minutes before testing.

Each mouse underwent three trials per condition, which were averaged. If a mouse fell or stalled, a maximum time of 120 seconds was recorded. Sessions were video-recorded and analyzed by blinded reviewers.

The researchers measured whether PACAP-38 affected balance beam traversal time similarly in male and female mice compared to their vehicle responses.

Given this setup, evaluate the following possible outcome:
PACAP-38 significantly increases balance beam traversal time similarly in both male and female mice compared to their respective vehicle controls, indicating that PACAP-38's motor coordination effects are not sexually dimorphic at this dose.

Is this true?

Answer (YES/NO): YES